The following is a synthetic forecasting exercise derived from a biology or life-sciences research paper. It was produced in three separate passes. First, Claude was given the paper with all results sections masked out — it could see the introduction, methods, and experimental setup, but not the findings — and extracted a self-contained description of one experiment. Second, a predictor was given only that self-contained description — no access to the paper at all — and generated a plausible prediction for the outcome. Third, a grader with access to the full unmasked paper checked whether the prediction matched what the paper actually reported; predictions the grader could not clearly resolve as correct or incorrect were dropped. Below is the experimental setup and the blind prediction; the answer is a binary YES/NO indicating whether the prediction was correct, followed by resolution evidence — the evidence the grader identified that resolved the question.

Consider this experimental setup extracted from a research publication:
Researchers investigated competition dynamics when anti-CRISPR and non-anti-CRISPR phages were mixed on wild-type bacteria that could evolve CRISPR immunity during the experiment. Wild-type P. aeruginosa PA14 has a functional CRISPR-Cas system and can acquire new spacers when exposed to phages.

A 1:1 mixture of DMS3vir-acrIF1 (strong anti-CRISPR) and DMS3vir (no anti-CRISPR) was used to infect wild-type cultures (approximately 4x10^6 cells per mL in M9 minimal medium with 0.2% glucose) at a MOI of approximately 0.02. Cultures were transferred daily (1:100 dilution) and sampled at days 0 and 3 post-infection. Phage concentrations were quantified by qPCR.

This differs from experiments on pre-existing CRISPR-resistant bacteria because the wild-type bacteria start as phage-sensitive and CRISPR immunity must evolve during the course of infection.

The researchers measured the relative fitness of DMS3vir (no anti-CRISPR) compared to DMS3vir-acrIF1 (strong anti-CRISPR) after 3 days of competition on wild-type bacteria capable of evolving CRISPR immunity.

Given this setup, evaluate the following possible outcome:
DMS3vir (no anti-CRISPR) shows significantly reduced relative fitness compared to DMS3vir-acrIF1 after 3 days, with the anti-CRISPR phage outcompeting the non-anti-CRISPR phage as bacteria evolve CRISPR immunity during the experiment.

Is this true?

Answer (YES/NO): NO